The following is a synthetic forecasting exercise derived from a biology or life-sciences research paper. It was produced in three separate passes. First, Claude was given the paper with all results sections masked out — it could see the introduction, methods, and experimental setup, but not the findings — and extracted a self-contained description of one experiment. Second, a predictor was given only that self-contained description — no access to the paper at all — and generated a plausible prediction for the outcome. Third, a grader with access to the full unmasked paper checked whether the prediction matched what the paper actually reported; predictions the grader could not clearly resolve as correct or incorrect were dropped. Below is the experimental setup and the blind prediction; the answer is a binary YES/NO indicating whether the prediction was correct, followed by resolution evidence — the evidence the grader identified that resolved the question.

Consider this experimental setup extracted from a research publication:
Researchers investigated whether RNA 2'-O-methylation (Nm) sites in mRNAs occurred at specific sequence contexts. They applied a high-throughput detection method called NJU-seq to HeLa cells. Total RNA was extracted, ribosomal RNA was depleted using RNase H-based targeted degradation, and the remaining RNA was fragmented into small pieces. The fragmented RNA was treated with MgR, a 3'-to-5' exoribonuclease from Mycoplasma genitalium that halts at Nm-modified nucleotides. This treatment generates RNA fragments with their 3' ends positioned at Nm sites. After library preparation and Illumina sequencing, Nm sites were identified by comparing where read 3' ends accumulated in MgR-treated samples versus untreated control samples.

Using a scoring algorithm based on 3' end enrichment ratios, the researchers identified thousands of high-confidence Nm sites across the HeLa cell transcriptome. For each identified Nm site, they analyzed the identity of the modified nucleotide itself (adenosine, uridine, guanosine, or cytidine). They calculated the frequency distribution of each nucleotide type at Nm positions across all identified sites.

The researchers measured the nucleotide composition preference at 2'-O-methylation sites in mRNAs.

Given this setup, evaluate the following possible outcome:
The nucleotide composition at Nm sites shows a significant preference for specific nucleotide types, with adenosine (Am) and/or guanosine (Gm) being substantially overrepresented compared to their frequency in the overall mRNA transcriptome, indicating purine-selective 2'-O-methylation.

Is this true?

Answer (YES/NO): NO